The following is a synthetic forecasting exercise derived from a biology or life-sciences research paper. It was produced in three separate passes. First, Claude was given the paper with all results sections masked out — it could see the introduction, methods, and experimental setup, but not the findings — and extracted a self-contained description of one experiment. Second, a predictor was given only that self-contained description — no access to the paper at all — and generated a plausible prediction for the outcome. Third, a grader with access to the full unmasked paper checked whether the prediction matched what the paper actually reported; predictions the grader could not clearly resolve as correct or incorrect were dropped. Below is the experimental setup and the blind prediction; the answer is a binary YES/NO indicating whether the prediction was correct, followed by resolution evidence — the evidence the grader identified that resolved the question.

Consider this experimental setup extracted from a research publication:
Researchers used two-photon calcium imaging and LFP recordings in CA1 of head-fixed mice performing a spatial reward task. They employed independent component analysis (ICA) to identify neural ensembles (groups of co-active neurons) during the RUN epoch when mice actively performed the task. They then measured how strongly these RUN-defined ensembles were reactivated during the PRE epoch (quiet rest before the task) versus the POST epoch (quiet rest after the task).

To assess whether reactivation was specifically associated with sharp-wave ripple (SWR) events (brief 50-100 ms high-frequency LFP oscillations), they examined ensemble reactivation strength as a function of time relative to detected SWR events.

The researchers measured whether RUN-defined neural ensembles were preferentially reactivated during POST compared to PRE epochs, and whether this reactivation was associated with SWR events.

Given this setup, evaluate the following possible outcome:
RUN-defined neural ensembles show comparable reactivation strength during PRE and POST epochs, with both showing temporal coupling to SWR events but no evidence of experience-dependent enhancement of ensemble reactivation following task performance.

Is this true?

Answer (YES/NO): NO